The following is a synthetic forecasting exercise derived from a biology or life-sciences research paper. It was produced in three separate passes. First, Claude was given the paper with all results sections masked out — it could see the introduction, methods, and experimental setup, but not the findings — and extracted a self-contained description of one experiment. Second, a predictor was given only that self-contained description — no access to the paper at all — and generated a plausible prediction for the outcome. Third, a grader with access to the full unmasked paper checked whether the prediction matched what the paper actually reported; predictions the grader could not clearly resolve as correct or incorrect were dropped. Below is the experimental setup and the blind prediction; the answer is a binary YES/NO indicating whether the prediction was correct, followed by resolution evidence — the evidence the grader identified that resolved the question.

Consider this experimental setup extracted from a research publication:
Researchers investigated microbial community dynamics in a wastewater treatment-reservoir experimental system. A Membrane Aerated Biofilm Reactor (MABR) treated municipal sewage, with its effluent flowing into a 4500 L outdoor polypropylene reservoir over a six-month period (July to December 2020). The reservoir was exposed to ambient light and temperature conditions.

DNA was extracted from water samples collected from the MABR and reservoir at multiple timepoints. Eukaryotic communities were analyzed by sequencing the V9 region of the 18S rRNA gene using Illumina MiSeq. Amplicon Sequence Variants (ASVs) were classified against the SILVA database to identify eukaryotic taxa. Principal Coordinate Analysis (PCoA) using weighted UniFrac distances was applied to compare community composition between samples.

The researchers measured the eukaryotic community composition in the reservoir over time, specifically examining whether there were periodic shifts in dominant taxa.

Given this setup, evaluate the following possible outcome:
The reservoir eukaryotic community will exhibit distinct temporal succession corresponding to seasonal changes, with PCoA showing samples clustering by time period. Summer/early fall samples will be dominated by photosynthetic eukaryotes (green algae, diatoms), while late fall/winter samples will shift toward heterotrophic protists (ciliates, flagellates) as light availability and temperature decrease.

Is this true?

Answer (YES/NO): NO